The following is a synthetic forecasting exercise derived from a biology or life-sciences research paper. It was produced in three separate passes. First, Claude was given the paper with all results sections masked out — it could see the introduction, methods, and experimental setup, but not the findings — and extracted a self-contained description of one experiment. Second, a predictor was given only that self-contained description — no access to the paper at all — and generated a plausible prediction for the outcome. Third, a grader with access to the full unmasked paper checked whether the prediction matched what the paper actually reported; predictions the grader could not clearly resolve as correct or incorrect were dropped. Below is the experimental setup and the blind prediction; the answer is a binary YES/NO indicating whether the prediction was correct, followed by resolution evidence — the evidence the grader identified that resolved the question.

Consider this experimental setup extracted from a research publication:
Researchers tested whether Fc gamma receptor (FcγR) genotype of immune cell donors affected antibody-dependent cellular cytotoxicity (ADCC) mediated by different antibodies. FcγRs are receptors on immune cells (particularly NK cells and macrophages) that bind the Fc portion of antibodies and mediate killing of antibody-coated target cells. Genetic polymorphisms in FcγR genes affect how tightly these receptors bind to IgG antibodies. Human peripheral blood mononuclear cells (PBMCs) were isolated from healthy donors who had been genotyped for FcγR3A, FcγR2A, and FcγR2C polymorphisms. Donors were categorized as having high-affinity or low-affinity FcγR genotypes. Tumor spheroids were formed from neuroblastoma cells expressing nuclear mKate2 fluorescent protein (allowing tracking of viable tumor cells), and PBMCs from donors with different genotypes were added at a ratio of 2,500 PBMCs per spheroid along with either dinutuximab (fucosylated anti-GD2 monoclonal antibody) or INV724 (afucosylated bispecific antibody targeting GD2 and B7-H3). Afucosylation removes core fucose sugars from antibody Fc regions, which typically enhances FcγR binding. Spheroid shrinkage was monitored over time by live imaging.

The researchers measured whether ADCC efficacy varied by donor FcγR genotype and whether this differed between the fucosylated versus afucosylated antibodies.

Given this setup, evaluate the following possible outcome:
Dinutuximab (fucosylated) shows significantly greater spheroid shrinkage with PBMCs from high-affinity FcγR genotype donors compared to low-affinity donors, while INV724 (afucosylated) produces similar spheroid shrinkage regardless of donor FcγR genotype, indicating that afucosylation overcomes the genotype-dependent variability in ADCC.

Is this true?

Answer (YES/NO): NO